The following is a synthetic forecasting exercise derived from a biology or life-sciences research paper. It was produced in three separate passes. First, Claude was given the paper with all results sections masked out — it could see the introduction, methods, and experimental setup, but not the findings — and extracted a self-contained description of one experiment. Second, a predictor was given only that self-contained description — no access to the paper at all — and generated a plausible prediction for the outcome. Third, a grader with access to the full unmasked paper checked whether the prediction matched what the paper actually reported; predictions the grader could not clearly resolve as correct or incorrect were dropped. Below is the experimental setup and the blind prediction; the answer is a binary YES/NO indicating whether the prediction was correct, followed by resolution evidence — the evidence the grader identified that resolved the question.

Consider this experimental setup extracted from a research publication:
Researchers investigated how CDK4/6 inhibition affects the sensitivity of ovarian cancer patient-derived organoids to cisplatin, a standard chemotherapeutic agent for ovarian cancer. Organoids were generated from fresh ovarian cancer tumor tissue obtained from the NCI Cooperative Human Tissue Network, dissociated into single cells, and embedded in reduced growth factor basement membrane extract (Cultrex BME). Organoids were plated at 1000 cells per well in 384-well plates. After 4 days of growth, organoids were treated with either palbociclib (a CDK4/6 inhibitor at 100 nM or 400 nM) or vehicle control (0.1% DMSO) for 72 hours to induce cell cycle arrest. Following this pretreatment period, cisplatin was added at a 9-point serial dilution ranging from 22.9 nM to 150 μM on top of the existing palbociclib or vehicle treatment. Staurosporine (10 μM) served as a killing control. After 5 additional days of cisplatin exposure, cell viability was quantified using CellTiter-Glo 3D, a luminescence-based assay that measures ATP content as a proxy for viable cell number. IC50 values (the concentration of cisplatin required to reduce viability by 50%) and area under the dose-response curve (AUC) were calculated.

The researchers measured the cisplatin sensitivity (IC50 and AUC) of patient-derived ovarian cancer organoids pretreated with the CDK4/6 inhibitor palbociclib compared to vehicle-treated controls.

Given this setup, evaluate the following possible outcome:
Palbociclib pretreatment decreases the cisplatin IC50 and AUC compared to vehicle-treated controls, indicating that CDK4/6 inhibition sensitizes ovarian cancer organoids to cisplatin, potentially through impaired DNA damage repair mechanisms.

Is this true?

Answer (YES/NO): NO